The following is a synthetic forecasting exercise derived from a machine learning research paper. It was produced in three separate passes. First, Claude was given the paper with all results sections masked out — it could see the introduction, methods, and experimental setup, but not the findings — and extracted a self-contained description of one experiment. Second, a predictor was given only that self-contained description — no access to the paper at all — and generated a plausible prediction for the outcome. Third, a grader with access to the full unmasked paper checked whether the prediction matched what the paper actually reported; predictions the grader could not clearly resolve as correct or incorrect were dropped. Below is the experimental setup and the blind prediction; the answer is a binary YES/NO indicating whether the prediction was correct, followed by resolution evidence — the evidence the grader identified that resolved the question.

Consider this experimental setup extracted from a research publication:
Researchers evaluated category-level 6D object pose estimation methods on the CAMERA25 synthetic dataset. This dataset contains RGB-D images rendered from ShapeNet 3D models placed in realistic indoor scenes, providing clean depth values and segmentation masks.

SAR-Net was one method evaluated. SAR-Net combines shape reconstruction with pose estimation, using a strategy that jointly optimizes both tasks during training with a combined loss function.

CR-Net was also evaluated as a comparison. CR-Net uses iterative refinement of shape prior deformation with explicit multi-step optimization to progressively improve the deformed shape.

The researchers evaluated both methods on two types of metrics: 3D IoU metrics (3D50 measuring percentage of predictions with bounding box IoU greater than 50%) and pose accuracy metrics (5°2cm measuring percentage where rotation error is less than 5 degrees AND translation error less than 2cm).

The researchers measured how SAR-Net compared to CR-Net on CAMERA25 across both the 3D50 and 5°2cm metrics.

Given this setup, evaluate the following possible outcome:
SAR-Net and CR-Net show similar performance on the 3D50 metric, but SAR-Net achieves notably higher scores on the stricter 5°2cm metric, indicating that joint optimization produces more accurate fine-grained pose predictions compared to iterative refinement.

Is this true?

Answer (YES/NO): NO